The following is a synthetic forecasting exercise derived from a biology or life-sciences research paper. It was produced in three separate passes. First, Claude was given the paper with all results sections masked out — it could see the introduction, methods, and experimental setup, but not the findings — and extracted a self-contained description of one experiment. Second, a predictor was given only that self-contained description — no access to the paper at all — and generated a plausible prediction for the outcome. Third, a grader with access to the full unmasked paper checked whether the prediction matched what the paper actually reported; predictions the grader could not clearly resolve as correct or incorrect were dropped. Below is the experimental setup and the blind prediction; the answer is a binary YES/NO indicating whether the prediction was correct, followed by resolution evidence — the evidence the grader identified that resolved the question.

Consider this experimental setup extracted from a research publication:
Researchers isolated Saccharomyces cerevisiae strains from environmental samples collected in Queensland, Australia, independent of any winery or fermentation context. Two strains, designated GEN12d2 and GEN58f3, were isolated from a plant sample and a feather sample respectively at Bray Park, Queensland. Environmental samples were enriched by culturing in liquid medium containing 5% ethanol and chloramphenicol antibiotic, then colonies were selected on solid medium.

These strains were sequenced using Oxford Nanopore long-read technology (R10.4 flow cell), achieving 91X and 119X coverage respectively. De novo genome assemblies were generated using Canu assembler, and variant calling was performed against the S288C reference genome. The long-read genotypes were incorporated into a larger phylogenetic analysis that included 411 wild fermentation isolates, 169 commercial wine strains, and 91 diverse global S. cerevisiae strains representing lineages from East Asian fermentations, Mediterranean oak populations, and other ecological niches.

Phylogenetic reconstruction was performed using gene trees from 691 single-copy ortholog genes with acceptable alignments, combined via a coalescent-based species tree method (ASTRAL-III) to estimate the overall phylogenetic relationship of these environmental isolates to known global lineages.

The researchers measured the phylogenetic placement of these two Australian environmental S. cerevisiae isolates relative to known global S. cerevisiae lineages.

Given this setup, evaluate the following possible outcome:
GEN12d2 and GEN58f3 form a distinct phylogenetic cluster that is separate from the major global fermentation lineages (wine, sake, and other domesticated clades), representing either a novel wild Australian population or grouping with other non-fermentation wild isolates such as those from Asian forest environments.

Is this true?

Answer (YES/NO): YES